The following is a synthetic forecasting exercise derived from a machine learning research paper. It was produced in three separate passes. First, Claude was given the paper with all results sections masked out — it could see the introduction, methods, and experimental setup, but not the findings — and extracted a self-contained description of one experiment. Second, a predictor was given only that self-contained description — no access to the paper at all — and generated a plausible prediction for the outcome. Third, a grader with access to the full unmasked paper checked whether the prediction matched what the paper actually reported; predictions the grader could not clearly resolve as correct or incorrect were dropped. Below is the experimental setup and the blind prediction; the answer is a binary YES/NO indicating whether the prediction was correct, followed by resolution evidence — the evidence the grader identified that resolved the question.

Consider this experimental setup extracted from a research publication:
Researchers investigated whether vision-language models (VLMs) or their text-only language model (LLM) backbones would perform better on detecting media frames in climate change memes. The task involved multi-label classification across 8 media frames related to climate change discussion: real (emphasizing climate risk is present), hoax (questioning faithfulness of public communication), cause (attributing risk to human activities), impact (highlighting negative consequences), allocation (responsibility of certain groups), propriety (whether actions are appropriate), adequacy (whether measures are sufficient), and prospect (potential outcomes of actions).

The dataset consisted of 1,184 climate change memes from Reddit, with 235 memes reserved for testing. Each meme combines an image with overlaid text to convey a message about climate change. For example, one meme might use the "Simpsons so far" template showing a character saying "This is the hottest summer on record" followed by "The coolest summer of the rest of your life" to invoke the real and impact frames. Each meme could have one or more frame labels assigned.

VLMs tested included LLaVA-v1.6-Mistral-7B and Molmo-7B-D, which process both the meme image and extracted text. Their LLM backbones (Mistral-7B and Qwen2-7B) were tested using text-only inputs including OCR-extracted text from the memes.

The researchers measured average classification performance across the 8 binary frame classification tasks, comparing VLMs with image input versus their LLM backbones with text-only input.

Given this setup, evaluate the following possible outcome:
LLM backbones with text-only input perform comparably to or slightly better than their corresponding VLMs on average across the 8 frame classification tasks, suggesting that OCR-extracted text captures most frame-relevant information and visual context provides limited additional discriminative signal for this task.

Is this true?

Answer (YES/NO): YES